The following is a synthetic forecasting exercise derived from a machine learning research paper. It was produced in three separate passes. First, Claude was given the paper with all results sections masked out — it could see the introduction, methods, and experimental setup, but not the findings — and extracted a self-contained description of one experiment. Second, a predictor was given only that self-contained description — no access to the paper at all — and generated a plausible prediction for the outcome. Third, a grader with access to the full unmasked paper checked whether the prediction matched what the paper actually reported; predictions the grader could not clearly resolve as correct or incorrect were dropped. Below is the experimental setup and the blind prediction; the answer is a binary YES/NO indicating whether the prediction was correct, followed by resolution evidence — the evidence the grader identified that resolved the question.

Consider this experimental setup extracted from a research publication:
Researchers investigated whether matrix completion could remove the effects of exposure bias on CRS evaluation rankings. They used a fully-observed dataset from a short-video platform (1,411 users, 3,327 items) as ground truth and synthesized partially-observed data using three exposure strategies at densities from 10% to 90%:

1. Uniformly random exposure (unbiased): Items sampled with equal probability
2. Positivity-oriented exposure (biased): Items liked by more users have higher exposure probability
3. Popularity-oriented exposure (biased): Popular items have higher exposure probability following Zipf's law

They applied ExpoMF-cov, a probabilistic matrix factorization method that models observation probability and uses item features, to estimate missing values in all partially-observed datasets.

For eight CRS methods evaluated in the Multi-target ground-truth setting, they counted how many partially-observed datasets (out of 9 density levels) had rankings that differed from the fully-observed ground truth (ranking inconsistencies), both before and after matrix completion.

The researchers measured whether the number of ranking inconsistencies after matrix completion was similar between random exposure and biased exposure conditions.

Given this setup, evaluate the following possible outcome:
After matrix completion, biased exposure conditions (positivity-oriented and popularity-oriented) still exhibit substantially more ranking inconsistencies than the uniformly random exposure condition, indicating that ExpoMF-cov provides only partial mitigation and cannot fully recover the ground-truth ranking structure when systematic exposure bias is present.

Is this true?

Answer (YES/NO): YES